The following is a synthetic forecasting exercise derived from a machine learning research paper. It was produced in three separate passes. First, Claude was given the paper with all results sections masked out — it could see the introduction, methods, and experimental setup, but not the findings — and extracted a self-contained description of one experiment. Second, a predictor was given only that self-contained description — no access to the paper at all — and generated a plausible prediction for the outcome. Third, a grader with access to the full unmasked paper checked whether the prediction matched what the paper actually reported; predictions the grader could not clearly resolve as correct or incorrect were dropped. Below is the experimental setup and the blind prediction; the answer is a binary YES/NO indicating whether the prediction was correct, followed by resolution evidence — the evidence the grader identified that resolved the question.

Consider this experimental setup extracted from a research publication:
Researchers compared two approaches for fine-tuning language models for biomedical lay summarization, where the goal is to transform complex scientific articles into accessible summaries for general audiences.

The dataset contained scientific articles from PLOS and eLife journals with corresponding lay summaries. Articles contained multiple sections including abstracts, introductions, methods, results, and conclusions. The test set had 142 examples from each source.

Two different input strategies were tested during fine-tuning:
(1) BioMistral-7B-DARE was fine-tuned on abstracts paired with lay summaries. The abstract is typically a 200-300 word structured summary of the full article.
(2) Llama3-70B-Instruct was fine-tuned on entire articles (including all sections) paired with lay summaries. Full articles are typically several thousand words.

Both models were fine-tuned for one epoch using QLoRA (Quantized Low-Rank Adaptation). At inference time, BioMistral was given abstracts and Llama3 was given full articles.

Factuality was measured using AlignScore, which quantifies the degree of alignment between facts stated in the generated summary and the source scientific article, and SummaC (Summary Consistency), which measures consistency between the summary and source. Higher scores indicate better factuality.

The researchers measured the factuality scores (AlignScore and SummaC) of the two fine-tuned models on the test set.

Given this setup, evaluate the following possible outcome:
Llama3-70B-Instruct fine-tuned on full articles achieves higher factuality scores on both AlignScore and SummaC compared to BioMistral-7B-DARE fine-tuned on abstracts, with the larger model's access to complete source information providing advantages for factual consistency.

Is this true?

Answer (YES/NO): NO